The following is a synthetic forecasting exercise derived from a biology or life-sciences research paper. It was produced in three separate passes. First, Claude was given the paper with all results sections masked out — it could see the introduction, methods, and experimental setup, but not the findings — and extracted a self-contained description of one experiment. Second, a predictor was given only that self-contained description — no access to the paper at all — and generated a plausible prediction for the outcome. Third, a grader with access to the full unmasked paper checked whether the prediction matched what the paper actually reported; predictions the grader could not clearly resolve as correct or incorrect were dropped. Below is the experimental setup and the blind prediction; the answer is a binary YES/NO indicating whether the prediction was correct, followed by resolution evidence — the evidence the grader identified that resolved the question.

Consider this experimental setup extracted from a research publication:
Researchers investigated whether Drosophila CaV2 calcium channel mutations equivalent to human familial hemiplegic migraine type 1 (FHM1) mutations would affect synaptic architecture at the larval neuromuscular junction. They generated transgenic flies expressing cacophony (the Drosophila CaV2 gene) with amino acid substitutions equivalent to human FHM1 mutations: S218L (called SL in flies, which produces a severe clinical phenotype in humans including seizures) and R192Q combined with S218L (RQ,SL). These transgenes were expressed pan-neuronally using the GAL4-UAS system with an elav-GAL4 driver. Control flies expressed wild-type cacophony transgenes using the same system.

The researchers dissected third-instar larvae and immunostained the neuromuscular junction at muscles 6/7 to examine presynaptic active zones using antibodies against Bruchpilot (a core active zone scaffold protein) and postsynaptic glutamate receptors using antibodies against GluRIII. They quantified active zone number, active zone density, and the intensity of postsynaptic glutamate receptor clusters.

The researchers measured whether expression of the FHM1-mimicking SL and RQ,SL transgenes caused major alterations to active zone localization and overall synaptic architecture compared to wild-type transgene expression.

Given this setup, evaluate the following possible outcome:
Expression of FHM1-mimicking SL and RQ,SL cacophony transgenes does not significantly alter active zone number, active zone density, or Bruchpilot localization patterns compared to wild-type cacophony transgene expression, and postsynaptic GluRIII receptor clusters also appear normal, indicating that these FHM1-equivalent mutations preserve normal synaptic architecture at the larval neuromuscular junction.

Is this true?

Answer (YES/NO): NO